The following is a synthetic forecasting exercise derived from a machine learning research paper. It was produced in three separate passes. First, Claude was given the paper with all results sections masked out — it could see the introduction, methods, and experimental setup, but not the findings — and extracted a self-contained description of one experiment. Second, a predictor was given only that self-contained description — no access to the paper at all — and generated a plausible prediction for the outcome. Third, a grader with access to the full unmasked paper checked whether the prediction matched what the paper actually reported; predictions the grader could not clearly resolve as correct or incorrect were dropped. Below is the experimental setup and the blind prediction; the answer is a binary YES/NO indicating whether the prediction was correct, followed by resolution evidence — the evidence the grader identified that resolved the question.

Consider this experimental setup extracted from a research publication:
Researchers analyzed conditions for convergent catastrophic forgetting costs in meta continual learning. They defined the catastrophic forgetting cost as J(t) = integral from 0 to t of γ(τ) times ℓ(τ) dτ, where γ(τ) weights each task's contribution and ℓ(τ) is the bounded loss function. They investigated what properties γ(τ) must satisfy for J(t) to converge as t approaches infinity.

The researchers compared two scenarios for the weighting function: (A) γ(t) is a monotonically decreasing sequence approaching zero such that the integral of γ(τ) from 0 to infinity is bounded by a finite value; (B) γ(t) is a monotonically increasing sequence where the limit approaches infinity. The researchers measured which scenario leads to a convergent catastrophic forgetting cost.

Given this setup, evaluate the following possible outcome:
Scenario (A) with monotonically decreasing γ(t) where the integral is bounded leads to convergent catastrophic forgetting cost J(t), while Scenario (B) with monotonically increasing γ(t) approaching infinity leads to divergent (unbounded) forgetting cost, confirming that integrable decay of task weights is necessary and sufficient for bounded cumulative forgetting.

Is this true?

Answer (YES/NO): NO